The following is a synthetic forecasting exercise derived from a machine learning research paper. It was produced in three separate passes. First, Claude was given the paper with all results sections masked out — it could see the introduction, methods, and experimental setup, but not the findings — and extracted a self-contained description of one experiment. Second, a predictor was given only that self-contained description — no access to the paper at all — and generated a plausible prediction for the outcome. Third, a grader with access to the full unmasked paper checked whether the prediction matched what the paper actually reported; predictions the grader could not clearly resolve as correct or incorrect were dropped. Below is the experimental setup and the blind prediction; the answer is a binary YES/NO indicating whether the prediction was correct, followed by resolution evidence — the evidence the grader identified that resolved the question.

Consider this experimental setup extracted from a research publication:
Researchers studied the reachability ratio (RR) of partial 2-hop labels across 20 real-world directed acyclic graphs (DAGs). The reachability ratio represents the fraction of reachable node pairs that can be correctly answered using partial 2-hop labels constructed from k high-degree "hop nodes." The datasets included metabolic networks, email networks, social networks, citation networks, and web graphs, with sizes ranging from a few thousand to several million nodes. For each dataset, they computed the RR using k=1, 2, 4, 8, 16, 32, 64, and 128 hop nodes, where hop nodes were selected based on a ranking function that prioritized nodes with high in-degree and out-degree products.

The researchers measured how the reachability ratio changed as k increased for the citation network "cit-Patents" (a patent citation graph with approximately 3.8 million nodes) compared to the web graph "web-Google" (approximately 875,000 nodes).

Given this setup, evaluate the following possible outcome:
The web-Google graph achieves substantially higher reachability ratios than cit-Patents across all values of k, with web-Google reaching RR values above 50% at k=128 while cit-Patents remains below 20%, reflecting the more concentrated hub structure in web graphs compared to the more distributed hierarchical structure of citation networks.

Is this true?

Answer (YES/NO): NO